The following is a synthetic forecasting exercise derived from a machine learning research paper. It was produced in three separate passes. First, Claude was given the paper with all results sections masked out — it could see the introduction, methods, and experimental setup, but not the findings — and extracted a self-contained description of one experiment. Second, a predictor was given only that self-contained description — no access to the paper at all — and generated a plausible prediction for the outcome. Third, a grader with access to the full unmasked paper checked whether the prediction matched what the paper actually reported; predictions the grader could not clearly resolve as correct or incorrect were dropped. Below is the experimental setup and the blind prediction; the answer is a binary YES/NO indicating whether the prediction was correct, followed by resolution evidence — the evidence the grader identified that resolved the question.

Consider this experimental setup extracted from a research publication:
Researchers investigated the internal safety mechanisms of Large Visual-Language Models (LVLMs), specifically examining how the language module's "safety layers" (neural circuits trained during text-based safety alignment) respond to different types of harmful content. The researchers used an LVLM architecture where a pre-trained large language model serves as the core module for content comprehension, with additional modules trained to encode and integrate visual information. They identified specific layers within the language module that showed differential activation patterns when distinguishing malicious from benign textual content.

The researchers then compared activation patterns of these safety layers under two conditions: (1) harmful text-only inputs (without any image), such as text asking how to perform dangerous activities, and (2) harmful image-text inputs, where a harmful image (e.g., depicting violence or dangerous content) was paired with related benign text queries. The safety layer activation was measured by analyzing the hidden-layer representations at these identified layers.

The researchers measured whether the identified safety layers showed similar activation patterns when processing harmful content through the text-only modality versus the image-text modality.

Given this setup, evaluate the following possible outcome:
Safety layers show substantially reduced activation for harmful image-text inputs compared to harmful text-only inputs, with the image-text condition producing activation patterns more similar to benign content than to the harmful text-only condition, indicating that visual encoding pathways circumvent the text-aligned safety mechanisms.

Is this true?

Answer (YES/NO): YES